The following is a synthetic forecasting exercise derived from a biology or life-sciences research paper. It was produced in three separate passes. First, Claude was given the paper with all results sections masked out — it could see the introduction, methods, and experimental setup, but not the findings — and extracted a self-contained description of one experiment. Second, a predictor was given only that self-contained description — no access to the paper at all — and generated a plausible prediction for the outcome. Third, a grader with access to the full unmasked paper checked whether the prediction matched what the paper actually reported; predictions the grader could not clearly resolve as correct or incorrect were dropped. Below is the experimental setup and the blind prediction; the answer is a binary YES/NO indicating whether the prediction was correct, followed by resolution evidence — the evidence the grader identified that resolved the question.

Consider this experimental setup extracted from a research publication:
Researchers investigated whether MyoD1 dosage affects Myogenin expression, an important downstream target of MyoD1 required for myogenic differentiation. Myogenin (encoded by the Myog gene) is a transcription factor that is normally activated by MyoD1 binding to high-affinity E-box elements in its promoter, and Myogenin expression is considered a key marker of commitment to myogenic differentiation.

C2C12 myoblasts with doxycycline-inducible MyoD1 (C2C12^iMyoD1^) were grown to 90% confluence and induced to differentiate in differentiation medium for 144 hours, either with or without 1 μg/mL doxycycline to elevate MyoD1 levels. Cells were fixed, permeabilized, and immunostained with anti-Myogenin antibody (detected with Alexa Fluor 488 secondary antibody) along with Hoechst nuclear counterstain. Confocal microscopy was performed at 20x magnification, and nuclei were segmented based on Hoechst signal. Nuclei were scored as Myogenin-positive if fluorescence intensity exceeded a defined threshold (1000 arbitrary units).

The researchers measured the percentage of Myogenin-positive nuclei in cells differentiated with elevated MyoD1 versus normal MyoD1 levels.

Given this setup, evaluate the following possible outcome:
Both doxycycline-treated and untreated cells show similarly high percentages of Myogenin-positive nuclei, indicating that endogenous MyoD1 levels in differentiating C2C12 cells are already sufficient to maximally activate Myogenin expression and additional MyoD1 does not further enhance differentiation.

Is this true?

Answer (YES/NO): NO